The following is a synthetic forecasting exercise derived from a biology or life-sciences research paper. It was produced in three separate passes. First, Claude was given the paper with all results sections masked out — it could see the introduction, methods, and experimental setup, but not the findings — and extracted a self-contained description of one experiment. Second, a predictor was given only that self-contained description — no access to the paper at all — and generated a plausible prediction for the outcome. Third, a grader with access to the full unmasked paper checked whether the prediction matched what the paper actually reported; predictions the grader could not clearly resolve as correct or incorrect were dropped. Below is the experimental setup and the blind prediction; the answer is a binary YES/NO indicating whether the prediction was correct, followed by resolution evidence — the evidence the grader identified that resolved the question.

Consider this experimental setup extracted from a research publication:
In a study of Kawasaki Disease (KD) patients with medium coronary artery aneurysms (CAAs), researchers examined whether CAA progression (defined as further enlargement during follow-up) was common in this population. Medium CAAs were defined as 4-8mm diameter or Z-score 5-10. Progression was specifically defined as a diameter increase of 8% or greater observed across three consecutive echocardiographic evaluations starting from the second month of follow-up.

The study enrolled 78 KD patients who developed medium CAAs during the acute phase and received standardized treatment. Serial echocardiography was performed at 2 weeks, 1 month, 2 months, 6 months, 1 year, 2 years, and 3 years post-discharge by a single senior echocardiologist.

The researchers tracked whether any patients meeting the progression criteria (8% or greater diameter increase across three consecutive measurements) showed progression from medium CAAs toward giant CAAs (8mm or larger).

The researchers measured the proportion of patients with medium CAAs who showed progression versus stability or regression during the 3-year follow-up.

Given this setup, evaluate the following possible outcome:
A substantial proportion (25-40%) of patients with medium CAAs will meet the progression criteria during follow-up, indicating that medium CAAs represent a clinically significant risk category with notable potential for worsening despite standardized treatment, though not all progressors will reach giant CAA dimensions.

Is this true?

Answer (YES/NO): YES